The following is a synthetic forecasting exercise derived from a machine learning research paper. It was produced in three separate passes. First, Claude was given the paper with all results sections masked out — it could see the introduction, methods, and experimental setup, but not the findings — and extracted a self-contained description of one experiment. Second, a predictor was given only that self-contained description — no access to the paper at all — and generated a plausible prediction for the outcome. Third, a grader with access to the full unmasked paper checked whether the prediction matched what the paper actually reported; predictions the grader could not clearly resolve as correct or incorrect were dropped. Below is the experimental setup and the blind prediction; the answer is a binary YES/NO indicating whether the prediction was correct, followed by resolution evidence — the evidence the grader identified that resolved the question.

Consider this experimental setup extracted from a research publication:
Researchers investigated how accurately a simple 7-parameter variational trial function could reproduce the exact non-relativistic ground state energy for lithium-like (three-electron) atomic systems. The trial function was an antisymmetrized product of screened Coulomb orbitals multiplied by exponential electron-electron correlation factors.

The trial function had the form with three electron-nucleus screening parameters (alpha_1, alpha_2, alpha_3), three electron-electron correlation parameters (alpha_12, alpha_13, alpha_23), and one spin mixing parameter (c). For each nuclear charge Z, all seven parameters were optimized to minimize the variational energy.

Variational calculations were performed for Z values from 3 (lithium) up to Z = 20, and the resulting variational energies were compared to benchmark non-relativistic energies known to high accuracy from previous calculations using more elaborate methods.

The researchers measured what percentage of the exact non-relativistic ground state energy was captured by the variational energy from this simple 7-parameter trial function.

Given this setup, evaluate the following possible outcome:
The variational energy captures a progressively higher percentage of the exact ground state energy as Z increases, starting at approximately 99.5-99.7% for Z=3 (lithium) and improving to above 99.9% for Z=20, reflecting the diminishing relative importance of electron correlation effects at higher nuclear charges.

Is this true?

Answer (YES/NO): NO